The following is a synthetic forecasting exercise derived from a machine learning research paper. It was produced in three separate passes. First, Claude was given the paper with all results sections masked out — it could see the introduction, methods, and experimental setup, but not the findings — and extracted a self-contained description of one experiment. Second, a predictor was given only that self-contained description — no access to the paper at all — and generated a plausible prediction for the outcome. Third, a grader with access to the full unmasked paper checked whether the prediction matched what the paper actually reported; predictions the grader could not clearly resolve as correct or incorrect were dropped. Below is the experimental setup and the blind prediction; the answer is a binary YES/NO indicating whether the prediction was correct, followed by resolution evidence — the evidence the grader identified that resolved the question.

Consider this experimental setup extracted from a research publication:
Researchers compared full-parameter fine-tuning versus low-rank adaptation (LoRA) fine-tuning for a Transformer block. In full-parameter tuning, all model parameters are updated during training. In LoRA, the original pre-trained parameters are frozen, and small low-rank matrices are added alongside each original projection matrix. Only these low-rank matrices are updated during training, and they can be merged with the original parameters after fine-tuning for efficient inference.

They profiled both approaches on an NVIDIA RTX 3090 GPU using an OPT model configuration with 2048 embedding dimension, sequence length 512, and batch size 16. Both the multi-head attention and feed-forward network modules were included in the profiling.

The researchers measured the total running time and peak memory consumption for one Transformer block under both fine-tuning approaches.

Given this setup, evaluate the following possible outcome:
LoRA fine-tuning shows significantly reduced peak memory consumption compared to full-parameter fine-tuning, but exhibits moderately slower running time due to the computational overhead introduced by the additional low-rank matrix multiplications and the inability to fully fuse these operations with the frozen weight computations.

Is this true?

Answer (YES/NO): NO